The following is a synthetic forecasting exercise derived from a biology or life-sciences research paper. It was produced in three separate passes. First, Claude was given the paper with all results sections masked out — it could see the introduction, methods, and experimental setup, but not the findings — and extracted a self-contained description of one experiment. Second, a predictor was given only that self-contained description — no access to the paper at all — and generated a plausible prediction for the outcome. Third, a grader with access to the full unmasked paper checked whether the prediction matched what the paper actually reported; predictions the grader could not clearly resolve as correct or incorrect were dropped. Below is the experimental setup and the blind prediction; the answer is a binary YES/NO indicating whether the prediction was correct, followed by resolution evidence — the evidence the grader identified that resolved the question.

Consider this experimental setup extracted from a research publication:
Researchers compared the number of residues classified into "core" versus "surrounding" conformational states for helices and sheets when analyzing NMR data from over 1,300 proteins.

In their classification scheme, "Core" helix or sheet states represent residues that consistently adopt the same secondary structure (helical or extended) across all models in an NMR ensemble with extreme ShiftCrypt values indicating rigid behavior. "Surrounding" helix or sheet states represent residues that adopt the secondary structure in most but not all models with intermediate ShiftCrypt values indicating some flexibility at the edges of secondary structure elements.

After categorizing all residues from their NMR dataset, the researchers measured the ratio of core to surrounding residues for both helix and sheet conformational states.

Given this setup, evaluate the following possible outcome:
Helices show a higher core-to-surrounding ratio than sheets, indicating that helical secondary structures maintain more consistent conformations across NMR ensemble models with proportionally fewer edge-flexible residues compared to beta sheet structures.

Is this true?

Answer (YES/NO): YES